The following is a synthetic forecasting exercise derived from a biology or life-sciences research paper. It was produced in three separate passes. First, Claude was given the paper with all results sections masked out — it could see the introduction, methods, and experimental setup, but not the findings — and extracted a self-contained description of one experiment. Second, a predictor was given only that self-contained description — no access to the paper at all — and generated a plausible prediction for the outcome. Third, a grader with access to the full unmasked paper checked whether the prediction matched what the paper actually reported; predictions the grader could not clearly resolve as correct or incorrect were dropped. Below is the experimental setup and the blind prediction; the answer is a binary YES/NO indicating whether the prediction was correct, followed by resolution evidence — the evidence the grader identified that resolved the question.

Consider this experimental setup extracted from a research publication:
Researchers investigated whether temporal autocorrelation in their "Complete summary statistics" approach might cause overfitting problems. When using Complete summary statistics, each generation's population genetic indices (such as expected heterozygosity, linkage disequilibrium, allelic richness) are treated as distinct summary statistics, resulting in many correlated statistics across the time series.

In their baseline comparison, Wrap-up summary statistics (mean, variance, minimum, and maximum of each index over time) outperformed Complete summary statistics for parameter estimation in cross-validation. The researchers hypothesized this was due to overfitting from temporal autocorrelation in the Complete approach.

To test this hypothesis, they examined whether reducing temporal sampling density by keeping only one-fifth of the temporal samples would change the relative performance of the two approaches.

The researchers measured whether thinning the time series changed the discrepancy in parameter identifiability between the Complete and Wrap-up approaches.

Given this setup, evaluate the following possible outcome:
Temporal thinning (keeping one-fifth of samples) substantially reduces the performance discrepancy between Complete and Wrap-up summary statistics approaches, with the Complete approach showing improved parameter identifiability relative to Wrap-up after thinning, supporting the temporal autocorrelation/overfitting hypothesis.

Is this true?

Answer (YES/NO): NO